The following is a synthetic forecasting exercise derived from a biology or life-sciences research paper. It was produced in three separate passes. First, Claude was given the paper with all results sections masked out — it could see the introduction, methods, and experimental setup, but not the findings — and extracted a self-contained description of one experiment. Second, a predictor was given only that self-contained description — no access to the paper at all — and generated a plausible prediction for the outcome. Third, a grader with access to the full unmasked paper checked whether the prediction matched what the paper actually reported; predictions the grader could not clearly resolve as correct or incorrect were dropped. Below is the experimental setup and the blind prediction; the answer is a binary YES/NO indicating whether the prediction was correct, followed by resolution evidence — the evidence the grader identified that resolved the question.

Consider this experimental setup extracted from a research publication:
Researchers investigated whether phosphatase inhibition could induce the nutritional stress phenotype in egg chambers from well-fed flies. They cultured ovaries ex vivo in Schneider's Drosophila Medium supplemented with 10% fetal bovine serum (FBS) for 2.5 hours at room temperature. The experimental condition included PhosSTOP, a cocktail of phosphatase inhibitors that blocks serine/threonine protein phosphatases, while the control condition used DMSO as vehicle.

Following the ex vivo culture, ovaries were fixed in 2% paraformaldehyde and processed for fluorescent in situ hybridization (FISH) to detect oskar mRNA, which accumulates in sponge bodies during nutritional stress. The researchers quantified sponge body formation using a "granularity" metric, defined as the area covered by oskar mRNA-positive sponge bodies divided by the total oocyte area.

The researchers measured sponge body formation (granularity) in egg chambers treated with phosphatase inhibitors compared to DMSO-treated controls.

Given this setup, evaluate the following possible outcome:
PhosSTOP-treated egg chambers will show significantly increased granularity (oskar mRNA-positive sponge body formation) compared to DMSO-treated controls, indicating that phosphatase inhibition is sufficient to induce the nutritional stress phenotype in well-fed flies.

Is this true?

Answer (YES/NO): NO